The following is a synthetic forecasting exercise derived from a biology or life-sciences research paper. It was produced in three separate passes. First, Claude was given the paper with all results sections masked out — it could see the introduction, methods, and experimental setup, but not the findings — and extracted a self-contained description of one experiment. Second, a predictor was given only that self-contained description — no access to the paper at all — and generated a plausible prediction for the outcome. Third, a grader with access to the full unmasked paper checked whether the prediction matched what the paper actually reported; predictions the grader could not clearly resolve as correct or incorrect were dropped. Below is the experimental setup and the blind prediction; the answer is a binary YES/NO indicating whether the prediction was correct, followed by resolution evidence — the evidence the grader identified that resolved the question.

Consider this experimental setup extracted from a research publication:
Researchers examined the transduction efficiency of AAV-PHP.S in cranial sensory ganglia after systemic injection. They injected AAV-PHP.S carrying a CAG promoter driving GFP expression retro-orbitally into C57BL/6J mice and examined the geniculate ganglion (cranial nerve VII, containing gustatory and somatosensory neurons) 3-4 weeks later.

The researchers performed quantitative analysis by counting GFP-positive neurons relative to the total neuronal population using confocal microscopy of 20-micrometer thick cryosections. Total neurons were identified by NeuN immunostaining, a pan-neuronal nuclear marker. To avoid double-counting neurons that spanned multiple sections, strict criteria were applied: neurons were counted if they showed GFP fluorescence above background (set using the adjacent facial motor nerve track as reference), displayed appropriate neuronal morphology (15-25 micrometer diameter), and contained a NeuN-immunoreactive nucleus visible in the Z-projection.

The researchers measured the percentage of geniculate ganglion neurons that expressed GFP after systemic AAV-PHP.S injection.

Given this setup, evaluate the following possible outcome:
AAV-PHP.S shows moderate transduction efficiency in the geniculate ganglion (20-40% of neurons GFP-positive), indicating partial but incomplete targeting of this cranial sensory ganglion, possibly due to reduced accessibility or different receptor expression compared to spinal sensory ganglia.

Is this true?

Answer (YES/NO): NO